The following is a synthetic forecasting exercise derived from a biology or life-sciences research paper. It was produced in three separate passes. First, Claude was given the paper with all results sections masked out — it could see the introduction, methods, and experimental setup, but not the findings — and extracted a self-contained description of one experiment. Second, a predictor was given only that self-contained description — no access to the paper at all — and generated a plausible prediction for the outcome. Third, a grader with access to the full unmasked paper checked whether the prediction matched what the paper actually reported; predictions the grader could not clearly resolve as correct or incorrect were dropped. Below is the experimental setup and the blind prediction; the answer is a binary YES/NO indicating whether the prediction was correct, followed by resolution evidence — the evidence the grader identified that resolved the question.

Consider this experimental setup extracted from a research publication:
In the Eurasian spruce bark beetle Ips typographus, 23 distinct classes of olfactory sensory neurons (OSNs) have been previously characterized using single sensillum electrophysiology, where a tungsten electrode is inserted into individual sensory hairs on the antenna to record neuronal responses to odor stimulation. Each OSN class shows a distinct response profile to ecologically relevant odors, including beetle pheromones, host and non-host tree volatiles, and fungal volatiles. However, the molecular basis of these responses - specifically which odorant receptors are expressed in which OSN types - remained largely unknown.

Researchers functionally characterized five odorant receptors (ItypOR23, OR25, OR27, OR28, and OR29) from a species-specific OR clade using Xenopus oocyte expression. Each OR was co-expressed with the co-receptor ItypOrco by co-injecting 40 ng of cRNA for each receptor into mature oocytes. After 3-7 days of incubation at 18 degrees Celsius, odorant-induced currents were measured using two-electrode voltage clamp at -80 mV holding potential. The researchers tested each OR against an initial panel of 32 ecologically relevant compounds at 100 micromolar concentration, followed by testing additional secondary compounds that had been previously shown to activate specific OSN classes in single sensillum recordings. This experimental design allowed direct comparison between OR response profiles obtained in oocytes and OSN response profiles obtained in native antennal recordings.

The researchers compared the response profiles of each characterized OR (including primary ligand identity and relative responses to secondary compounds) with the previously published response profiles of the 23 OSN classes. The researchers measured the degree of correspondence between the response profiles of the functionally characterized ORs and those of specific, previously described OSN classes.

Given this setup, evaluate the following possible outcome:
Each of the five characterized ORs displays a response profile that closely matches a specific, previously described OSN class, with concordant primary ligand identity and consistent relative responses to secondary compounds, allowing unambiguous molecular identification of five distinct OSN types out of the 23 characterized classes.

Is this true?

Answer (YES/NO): NO